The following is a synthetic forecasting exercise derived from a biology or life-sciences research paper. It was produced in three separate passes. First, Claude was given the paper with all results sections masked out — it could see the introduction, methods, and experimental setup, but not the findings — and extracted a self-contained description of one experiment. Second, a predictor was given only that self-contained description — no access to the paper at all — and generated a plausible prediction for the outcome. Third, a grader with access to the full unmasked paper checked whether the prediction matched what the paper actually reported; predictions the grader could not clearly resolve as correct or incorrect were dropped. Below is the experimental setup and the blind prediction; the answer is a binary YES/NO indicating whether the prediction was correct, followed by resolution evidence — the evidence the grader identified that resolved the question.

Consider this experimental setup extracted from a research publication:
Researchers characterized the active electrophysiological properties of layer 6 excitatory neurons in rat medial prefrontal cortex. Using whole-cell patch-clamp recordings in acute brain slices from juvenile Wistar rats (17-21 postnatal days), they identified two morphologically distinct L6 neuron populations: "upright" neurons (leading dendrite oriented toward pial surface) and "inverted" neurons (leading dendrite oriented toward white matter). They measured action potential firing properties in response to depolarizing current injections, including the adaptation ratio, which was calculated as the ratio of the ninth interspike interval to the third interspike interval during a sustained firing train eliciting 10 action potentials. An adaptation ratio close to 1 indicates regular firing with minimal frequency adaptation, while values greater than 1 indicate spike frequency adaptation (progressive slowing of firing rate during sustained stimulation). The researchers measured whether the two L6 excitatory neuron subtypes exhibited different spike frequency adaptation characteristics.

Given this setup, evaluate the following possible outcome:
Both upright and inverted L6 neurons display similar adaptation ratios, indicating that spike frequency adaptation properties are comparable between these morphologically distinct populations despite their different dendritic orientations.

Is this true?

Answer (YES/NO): YES